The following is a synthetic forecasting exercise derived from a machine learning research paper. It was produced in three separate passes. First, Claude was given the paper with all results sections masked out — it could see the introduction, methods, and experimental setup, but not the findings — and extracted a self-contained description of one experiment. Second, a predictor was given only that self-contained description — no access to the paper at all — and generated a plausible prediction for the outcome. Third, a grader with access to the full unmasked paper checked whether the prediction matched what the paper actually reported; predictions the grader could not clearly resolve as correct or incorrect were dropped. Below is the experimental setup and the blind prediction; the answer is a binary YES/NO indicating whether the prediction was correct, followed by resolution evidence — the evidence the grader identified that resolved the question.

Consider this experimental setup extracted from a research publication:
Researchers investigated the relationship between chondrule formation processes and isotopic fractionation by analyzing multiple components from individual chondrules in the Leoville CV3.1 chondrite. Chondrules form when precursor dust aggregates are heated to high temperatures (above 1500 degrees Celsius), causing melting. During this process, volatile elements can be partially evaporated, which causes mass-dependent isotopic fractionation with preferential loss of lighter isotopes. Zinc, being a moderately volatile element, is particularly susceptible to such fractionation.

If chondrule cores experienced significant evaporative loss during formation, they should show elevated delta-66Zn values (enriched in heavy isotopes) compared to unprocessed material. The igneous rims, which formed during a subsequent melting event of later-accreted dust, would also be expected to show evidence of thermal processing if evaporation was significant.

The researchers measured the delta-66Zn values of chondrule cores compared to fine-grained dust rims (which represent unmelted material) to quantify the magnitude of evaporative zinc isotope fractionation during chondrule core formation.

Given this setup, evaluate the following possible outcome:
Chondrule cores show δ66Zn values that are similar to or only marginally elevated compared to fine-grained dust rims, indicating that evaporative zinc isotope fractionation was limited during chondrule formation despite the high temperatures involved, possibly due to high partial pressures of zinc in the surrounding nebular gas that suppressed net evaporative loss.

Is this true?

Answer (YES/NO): NO